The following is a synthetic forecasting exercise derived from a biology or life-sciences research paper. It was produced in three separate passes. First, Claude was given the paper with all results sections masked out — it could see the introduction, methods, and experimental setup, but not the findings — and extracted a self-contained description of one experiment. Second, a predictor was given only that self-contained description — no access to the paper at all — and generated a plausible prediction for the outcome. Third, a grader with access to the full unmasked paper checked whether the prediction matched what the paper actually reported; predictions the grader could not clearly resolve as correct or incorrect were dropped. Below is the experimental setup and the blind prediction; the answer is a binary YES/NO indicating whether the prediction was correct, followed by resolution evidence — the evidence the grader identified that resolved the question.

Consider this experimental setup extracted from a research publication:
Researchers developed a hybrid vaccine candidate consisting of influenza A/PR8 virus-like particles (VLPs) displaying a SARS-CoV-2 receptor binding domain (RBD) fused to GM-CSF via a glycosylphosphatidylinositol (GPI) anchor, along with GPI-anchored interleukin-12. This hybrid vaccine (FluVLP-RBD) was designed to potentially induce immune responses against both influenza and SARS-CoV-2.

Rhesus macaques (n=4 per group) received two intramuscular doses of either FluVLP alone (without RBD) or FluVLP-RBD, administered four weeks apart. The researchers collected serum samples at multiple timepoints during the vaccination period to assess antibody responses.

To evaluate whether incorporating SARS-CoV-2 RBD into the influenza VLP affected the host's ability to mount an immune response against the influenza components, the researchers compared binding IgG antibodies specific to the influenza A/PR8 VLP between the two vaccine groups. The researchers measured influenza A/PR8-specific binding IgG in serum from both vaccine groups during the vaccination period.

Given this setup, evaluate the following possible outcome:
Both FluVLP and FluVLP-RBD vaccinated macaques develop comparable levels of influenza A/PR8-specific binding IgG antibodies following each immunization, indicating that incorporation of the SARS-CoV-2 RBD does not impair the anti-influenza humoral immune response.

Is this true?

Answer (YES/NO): YES